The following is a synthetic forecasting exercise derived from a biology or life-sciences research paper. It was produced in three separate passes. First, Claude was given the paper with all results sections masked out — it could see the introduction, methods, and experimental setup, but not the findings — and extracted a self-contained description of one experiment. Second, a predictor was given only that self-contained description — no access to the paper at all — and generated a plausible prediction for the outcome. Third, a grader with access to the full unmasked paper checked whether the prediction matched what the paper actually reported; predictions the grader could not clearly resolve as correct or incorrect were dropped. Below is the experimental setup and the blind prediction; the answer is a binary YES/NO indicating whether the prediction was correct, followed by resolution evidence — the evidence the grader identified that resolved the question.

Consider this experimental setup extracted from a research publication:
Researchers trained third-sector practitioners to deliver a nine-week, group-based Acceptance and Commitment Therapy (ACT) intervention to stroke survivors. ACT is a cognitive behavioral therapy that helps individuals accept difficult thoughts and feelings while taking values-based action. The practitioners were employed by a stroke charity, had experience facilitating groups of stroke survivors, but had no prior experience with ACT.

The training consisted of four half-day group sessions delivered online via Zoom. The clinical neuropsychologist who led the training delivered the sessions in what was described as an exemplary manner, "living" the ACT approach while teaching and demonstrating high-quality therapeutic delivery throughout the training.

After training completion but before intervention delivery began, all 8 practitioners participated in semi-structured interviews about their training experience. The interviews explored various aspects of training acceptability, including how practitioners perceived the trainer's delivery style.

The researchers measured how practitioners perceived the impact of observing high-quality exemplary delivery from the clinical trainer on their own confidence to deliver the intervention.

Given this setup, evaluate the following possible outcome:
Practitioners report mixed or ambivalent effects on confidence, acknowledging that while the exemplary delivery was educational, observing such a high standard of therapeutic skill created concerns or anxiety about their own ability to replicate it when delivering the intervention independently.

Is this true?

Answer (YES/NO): YES